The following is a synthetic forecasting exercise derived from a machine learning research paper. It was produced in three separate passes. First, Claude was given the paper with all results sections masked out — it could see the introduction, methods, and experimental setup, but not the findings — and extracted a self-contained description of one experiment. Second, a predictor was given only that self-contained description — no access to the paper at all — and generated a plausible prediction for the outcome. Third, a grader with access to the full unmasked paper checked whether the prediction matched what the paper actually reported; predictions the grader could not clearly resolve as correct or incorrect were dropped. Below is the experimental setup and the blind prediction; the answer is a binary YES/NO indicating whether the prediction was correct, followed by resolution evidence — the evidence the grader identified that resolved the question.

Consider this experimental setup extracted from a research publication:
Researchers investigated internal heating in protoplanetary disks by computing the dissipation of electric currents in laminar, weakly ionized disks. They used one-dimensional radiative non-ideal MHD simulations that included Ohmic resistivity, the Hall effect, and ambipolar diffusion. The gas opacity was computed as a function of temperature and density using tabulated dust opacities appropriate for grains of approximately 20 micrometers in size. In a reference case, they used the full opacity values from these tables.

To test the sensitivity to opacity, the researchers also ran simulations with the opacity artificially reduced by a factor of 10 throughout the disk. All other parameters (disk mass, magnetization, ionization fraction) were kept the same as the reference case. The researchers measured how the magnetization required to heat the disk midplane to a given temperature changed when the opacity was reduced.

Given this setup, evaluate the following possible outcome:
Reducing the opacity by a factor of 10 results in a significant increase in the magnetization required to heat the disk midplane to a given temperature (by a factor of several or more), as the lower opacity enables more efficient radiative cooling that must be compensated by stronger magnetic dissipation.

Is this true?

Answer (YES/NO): YES